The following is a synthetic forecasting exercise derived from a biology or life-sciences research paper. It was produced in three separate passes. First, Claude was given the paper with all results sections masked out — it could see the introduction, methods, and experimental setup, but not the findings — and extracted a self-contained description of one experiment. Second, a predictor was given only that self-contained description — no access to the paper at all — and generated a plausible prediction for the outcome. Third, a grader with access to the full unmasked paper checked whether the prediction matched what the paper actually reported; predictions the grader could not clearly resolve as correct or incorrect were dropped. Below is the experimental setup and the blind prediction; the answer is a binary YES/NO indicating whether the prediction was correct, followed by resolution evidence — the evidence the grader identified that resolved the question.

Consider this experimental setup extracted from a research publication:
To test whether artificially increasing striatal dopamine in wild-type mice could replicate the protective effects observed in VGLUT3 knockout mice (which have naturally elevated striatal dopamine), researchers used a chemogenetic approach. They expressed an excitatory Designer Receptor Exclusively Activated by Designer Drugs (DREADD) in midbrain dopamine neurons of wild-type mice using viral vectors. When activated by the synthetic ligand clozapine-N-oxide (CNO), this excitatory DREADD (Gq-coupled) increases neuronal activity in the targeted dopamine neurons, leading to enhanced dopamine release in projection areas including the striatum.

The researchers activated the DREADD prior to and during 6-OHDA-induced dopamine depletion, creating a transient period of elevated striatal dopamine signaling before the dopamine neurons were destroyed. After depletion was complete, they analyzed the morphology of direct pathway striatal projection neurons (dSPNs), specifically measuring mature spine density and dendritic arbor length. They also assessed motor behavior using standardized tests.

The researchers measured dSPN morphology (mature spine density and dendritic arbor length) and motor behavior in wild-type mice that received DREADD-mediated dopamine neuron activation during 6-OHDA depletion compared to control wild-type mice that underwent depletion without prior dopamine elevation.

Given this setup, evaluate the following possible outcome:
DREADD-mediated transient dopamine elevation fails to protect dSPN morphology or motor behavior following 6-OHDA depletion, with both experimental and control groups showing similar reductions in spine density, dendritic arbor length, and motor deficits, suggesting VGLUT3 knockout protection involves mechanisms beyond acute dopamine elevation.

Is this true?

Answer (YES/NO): NO